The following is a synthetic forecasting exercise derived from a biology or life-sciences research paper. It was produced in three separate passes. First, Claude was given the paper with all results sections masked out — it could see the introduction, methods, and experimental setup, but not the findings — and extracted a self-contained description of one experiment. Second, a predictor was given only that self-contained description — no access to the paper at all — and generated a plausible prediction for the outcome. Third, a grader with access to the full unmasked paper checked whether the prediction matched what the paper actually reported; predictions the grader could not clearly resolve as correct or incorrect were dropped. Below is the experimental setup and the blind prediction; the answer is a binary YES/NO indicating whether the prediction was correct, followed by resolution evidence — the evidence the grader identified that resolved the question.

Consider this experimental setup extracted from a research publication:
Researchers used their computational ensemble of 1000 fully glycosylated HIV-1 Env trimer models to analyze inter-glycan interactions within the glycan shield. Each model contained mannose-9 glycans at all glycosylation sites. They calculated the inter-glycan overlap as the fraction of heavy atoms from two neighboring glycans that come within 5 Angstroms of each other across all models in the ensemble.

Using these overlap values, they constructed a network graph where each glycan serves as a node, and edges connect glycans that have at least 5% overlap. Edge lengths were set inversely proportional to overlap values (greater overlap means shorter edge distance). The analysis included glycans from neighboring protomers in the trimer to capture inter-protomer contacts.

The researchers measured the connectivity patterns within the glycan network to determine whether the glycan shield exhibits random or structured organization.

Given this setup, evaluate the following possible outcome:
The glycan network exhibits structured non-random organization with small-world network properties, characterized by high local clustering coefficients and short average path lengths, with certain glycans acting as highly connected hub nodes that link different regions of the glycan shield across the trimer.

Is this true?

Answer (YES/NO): NO